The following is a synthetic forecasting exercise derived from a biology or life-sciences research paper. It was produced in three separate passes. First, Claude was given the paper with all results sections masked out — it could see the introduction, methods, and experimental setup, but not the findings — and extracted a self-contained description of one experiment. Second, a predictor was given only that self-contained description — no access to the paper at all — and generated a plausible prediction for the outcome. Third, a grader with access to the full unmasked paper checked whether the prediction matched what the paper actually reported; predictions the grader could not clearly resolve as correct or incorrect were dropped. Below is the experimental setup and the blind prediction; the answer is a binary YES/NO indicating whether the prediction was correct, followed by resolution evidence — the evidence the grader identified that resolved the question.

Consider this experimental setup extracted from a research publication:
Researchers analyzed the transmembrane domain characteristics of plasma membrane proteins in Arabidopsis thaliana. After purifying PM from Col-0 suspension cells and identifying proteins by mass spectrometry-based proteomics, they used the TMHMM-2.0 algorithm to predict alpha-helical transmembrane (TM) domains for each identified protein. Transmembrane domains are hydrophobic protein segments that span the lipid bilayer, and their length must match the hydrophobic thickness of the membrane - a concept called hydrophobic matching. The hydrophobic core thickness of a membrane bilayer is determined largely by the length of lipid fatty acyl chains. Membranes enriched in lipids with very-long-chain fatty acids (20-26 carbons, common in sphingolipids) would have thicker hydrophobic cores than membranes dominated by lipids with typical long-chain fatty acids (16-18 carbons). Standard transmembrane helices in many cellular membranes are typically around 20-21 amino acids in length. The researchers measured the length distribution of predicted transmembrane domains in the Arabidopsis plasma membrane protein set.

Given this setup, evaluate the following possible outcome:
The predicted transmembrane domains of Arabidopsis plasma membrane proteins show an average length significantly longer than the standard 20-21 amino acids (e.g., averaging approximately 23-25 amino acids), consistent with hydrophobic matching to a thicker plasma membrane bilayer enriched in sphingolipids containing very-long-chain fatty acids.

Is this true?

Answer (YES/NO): YES